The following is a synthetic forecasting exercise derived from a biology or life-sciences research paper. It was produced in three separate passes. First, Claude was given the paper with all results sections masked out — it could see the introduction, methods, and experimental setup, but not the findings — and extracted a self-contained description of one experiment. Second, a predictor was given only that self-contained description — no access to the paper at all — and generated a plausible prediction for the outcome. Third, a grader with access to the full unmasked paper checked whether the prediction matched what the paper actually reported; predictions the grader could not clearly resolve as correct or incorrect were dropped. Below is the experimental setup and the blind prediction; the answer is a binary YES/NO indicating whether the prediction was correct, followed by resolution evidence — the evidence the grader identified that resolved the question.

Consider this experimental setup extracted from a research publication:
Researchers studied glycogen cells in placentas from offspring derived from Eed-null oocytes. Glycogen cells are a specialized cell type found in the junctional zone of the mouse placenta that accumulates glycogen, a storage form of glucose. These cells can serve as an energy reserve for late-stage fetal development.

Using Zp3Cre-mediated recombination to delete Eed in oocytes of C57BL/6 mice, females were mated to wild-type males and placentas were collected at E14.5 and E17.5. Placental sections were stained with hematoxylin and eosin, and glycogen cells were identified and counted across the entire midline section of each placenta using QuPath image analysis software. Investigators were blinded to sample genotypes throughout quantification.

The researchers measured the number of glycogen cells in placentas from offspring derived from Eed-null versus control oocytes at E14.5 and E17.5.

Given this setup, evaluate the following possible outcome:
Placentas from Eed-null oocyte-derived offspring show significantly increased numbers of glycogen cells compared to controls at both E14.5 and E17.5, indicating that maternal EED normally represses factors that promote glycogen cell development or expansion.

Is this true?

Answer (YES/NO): NO